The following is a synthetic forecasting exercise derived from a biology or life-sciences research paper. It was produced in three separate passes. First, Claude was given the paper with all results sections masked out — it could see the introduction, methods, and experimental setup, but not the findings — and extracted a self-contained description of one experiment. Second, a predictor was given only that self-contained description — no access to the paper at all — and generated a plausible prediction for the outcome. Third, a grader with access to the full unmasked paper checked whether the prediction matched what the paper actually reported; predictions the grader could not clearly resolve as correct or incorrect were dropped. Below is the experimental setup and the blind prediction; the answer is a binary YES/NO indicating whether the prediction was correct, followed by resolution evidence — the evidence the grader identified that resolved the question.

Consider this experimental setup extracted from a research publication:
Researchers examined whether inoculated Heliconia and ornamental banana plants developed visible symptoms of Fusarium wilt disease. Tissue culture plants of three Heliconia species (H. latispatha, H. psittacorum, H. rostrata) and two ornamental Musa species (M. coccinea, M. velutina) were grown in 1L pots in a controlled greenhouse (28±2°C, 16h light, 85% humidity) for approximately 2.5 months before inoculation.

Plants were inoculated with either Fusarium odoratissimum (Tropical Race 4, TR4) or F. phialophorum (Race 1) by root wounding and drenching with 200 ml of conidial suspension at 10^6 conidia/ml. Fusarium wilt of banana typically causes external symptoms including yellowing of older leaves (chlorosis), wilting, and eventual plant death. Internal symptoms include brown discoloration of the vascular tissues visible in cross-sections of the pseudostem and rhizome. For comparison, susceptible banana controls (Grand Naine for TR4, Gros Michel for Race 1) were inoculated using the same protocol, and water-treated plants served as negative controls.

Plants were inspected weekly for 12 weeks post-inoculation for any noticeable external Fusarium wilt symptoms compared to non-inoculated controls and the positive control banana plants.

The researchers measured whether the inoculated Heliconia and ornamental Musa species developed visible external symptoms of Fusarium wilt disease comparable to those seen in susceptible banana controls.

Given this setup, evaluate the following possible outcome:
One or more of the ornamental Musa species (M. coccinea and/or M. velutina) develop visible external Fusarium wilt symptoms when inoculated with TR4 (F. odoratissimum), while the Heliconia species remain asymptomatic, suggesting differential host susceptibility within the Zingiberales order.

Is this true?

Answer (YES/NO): NO